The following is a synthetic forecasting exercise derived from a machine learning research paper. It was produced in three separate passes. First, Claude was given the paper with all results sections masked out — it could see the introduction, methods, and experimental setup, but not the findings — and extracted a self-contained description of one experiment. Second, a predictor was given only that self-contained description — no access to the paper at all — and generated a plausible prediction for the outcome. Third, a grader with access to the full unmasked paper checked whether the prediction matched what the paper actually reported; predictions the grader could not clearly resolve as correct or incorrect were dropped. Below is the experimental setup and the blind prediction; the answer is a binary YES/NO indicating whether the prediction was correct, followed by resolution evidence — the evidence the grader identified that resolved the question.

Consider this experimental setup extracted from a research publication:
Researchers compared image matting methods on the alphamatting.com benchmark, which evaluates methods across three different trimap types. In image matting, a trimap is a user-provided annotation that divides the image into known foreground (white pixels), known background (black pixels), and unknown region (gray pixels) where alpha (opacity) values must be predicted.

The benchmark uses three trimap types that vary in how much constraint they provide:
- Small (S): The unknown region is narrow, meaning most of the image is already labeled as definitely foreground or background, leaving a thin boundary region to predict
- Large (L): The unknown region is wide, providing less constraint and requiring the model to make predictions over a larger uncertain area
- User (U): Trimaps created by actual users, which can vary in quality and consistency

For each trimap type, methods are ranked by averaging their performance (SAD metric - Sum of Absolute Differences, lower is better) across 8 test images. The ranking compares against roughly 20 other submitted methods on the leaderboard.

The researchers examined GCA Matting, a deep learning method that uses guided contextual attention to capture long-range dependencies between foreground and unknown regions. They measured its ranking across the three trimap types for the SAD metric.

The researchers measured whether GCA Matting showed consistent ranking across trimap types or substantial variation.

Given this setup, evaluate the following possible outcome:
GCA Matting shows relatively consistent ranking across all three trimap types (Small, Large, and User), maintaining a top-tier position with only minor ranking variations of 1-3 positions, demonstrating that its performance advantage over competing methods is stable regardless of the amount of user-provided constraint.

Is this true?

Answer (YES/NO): NO